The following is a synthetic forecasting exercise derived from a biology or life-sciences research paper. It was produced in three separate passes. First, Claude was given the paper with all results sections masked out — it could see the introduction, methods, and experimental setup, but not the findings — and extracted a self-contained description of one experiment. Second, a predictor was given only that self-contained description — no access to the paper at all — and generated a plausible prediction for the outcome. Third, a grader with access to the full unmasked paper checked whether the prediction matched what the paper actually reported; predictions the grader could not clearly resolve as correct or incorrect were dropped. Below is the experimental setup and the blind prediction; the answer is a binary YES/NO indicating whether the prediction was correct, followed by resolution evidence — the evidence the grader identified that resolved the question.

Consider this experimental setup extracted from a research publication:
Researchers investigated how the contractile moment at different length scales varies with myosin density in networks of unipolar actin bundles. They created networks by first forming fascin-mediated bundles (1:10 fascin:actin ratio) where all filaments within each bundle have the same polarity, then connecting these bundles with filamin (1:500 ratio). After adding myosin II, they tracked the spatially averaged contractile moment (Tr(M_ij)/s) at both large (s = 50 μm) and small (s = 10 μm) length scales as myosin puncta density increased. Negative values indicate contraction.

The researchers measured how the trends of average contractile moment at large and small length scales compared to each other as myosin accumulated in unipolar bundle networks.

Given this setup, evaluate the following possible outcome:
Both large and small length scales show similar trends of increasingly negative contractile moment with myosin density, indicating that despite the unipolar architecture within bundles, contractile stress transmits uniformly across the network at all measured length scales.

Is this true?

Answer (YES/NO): YES